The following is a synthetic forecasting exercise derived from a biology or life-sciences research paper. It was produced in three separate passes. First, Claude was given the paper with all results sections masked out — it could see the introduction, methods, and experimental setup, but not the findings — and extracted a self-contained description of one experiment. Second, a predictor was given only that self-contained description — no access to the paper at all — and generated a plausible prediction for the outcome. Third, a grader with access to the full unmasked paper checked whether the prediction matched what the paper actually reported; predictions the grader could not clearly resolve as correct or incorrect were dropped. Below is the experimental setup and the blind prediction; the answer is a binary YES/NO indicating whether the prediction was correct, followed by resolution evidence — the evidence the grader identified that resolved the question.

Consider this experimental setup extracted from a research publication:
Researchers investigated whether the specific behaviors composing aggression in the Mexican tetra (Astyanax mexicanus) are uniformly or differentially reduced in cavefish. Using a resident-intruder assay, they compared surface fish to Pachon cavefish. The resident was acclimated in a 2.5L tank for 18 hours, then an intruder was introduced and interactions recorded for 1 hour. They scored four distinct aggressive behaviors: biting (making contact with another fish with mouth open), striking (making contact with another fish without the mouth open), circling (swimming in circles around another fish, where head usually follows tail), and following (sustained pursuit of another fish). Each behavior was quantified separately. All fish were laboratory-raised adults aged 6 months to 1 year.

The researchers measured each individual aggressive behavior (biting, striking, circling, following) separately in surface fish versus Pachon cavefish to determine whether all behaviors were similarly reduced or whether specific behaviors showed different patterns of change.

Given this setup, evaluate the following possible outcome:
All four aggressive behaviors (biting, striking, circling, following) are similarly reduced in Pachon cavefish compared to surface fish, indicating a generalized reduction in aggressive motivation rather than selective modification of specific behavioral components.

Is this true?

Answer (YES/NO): NO